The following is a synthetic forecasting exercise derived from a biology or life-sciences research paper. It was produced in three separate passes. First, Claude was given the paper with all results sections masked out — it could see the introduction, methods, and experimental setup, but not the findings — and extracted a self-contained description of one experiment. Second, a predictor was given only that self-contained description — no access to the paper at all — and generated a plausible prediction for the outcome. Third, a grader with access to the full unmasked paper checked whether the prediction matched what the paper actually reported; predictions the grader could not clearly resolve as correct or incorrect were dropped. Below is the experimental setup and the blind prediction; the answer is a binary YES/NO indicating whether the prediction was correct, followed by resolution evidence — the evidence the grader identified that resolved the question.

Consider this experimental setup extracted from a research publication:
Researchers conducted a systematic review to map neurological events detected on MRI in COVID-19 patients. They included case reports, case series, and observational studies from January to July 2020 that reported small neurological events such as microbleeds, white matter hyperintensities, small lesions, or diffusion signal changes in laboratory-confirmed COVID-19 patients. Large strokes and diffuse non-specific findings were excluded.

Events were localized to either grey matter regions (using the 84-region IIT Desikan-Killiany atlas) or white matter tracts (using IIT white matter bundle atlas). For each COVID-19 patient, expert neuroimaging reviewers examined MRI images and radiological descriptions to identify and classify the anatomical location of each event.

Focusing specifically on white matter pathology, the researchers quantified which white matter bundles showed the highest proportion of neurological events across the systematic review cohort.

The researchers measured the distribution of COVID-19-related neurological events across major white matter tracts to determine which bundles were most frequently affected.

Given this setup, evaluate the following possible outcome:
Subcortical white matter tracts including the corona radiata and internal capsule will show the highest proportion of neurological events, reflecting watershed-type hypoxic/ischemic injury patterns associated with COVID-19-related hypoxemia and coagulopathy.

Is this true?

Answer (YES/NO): NO